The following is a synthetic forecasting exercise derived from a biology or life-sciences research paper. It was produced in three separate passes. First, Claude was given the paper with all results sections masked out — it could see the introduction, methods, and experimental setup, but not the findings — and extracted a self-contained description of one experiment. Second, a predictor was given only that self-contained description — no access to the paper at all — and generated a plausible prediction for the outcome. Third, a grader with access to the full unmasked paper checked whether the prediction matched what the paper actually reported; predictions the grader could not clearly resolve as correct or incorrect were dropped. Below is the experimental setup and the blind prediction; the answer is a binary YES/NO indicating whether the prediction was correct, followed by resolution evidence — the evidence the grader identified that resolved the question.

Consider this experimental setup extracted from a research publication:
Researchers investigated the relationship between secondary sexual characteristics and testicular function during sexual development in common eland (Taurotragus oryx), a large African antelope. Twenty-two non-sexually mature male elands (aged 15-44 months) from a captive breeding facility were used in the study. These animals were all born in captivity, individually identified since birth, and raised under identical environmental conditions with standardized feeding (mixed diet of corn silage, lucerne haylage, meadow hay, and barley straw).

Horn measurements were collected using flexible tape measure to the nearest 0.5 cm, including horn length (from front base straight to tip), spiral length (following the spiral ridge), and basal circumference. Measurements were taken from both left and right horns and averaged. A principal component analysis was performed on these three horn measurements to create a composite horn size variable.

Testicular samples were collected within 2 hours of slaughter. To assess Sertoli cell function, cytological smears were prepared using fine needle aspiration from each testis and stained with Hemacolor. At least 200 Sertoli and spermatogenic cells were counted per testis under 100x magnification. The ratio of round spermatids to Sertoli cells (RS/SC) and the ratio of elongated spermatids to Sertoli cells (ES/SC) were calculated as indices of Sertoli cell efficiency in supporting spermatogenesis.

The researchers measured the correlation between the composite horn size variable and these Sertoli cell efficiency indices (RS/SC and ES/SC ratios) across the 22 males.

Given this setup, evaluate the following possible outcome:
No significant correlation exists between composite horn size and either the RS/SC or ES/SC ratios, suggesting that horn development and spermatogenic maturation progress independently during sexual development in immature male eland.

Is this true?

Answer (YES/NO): NO